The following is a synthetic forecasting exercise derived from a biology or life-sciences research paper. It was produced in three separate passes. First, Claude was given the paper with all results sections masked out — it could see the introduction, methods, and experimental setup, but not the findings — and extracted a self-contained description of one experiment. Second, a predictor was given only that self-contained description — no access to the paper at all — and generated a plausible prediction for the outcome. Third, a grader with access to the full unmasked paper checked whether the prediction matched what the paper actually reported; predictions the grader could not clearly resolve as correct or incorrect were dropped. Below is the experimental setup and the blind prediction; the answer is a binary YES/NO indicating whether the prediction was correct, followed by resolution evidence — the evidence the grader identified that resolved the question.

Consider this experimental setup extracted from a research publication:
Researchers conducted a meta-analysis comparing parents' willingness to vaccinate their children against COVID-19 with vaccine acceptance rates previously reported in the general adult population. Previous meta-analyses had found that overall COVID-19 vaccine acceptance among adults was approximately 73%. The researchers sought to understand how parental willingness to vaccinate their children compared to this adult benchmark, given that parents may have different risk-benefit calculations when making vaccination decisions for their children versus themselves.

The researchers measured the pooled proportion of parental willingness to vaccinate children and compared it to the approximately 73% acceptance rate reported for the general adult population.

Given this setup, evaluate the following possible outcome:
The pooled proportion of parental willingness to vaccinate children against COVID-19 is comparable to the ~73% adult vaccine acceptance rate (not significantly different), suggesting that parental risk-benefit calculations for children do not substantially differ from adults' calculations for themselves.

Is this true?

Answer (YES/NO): NO